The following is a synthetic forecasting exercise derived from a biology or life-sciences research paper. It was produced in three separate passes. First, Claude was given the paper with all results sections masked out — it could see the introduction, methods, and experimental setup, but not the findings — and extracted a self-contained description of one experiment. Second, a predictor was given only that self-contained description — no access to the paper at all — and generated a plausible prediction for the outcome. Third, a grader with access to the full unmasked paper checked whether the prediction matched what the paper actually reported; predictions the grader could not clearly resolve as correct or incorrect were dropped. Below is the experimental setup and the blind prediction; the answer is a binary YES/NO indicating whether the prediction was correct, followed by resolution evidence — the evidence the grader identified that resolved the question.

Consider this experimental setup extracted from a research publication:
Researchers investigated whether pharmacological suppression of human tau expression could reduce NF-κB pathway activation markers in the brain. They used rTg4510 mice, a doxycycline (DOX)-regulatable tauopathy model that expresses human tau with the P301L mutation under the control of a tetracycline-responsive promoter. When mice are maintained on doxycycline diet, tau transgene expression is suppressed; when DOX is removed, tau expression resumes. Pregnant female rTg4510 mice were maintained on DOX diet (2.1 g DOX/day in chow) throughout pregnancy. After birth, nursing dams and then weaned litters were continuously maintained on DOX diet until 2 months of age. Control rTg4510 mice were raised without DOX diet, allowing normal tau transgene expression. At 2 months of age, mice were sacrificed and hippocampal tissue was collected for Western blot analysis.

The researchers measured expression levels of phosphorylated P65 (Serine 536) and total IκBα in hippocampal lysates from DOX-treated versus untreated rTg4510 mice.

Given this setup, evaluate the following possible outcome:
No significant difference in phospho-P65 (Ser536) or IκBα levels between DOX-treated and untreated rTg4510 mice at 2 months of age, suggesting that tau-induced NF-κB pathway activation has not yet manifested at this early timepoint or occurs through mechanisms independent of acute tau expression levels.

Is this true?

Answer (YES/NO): NO